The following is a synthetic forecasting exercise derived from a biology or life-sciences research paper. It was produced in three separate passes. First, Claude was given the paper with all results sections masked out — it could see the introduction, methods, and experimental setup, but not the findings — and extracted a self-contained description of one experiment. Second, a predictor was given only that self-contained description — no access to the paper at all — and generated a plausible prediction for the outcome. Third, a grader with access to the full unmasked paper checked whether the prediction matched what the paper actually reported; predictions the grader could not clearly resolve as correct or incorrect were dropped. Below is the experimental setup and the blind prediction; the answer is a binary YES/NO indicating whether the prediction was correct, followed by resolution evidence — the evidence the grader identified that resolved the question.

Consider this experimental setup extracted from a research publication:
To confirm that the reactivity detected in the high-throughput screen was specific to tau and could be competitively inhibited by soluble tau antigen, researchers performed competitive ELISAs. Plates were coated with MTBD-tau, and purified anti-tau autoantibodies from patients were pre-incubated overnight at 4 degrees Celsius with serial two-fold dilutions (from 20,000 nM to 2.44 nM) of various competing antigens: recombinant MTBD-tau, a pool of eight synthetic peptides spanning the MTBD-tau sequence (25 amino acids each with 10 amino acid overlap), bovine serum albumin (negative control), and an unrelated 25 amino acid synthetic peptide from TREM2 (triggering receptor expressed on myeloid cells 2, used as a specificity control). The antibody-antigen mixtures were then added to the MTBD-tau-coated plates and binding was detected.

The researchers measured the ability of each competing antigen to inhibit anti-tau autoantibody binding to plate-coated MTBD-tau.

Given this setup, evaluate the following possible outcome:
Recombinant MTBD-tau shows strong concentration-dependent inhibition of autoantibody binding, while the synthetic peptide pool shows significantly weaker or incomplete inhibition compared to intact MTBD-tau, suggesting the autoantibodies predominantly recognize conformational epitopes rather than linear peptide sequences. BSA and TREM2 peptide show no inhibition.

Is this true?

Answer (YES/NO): NO